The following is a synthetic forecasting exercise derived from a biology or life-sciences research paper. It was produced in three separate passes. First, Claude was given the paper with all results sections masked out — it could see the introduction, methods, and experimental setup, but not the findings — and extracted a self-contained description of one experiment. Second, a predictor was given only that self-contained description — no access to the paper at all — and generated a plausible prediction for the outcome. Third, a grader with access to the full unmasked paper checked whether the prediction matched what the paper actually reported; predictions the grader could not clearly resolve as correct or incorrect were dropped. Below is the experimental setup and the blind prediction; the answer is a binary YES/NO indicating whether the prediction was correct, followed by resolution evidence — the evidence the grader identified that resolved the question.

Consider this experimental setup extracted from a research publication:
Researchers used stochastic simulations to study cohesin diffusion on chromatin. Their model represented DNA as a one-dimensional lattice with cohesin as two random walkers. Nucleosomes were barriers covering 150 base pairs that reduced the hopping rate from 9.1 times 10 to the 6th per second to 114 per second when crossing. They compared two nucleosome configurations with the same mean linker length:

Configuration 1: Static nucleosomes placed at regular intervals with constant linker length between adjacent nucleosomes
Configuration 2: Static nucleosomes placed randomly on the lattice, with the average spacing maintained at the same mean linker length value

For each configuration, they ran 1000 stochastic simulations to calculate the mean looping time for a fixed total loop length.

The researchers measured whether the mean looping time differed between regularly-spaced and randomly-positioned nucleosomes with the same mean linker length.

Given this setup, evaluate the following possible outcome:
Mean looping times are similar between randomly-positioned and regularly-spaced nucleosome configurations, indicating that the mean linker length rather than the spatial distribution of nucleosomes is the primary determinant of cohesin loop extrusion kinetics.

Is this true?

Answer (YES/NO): YES